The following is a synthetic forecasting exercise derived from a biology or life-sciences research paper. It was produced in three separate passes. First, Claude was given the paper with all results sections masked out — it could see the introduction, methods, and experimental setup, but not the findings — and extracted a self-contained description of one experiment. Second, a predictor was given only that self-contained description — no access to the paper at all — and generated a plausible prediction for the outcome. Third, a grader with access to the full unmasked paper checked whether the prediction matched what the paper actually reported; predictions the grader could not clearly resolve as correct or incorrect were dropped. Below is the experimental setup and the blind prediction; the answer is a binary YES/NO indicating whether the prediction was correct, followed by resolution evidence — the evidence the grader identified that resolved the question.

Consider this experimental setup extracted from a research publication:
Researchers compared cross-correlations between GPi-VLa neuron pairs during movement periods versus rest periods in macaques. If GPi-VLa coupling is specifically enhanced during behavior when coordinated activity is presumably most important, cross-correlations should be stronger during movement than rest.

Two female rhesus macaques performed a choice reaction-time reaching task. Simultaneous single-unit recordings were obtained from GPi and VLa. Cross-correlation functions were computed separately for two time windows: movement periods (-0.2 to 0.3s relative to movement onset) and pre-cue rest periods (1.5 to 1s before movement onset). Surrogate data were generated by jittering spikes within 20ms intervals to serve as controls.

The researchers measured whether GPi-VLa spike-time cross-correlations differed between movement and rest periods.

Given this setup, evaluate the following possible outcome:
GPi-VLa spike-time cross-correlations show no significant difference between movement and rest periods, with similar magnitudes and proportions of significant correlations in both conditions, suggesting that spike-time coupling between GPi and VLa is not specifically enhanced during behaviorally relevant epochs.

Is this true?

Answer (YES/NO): YES